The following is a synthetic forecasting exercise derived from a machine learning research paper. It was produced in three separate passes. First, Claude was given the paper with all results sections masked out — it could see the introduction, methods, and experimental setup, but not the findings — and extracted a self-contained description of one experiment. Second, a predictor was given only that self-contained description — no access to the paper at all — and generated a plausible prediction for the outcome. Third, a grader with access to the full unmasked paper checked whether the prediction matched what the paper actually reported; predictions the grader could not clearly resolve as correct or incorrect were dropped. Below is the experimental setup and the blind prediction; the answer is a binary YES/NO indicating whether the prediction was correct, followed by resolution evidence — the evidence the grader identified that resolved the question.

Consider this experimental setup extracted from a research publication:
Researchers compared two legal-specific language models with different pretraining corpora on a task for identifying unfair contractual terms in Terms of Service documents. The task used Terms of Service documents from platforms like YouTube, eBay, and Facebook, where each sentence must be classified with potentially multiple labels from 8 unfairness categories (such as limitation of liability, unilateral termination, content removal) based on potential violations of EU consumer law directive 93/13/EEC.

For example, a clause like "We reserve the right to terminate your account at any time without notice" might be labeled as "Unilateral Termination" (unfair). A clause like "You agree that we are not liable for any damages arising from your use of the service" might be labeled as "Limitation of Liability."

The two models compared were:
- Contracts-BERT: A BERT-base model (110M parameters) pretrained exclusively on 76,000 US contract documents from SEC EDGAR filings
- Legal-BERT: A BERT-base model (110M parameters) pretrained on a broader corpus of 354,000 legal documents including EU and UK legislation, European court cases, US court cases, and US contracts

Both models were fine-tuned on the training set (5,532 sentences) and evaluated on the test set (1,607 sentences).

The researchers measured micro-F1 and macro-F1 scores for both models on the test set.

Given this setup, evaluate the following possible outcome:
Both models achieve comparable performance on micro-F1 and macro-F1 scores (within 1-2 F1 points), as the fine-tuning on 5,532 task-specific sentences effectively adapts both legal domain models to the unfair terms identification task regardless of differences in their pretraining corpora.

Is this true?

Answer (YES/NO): YES